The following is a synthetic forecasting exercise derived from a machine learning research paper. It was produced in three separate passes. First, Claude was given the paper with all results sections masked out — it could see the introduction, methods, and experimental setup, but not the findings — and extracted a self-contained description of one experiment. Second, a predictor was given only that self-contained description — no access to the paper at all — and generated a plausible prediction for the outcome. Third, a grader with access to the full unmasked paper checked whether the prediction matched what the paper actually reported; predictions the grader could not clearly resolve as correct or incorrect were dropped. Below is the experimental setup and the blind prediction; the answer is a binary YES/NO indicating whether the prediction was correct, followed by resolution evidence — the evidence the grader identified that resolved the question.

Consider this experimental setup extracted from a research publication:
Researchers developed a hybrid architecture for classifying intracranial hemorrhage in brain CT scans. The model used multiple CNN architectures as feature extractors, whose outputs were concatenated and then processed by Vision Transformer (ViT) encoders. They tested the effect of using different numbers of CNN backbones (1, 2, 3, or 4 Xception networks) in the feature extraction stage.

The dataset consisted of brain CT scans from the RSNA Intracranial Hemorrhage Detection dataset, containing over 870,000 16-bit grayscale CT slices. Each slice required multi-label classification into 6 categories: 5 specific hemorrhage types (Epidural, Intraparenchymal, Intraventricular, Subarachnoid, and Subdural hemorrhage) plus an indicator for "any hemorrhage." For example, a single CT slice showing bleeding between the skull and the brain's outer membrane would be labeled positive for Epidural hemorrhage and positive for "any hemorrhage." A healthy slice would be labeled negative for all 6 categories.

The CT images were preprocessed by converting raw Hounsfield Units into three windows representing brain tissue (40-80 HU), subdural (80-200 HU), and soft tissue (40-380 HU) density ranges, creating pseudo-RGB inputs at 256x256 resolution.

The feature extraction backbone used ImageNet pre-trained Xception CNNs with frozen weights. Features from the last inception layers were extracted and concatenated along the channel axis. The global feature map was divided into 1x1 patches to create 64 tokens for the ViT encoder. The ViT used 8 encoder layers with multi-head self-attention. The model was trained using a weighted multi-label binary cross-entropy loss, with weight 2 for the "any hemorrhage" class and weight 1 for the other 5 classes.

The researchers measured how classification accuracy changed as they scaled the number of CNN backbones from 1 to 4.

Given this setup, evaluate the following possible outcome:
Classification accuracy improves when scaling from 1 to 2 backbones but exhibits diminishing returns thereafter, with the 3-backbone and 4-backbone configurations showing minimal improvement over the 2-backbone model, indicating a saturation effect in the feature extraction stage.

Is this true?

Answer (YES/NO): NO